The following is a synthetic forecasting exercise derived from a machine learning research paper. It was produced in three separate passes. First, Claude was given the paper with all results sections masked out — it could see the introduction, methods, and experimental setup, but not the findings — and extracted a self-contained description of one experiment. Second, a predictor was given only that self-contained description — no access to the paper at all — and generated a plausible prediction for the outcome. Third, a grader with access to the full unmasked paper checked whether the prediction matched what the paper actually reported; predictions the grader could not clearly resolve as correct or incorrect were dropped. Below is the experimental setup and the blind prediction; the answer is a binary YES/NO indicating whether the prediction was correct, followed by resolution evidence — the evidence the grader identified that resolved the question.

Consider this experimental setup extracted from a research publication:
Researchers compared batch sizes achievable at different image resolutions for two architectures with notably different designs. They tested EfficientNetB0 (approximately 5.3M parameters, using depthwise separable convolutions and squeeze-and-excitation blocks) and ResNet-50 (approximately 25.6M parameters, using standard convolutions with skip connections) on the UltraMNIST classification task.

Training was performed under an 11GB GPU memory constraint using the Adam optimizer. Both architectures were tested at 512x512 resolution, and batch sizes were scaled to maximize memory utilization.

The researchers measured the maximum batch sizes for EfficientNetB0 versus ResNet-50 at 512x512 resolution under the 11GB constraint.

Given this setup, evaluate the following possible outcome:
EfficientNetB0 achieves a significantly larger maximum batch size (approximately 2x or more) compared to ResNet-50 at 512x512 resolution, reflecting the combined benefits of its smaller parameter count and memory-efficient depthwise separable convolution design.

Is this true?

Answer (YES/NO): NO